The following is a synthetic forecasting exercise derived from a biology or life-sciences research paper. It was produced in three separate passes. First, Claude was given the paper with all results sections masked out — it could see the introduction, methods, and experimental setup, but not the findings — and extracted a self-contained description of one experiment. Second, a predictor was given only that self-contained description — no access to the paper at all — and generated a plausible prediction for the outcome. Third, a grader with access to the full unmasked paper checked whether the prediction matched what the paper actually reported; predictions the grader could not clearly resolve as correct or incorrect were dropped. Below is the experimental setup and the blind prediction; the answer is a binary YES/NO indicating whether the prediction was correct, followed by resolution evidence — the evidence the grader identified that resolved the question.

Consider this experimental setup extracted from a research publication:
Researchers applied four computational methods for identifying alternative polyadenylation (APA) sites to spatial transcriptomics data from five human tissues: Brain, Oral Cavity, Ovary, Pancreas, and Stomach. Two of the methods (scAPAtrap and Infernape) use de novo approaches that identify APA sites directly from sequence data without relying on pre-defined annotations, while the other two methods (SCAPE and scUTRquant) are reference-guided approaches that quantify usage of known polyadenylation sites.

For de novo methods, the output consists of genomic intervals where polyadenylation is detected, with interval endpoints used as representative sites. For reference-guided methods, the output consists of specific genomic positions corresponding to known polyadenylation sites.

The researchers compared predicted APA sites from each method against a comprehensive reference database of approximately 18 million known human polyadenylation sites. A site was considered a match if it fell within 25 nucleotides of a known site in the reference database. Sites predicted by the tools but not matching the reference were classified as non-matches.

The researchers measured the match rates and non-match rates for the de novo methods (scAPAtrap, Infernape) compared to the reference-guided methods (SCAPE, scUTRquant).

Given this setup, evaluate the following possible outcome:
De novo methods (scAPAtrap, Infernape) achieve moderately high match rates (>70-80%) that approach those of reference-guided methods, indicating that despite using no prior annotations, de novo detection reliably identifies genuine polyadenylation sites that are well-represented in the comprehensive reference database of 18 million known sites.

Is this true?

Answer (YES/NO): NO